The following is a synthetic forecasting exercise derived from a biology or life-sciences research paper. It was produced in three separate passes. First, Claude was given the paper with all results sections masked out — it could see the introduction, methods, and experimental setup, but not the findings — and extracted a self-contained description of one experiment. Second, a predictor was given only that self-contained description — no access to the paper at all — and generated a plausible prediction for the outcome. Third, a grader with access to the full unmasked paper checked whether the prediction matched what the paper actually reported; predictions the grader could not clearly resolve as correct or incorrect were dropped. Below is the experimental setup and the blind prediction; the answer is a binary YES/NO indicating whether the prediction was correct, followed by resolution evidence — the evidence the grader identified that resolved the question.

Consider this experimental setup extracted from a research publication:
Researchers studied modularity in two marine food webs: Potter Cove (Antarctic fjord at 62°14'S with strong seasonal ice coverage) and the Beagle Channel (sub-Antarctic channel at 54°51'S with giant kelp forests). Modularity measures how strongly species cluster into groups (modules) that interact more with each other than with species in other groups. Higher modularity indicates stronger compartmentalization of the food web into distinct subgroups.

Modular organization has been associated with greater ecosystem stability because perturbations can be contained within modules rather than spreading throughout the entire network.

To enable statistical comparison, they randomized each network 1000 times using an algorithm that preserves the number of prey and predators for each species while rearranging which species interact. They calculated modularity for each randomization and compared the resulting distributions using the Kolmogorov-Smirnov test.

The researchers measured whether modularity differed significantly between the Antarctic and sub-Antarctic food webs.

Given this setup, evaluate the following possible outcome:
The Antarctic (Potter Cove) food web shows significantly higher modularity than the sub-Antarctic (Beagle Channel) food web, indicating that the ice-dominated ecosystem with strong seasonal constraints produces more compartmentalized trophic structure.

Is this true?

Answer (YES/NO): NO